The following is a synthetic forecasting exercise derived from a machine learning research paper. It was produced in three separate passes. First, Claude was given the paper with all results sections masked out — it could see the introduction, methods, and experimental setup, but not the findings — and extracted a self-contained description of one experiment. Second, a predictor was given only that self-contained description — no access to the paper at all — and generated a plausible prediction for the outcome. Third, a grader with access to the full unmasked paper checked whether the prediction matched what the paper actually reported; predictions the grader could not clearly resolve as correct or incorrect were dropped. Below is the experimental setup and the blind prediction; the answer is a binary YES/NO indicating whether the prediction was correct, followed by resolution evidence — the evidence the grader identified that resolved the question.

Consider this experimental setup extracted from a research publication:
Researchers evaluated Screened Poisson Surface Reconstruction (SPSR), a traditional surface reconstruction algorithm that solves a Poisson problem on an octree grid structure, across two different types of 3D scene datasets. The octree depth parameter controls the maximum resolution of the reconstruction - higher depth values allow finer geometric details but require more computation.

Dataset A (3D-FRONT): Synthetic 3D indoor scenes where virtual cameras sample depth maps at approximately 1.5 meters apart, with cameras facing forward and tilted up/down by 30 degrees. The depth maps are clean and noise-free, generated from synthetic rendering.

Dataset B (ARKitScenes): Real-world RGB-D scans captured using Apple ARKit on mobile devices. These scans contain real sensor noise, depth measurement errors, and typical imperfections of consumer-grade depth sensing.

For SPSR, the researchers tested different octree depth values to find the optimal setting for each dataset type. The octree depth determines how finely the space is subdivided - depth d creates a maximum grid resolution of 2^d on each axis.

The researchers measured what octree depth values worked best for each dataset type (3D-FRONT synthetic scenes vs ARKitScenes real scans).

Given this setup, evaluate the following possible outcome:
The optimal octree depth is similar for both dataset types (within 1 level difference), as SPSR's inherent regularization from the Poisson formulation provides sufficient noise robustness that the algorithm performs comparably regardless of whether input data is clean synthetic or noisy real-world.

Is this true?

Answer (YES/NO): YES